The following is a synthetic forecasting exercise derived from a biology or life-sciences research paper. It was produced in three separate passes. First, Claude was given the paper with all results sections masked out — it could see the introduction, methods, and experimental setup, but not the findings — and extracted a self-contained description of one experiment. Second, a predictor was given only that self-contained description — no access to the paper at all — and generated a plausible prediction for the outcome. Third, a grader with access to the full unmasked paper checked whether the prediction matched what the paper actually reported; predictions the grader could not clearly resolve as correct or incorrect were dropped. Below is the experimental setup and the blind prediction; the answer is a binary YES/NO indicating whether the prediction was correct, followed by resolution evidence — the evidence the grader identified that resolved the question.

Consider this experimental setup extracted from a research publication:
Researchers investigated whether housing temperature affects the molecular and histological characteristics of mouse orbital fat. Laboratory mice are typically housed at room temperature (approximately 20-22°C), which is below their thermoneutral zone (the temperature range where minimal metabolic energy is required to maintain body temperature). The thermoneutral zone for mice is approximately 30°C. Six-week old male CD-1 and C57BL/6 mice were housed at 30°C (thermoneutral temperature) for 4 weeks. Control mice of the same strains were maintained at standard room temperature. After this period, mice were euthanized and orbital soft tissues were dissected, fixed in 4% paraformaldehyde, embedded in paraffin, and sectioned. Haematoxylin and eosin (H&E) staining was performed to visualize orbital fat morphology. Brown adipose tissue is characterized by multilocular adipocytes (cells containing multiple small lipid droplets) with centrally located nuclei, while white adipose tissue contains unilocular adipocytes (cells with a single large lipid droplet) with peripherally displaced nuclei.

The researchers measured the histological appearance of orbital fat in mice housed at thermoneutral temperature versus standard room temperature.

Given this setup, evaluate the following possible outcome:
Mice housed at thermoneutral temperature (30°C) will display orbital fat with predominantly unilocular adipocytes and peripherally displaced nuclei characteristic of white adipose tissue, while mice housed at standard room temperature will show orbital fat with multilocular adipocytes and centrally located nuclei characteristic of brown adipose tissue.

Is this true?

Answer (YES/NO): NO